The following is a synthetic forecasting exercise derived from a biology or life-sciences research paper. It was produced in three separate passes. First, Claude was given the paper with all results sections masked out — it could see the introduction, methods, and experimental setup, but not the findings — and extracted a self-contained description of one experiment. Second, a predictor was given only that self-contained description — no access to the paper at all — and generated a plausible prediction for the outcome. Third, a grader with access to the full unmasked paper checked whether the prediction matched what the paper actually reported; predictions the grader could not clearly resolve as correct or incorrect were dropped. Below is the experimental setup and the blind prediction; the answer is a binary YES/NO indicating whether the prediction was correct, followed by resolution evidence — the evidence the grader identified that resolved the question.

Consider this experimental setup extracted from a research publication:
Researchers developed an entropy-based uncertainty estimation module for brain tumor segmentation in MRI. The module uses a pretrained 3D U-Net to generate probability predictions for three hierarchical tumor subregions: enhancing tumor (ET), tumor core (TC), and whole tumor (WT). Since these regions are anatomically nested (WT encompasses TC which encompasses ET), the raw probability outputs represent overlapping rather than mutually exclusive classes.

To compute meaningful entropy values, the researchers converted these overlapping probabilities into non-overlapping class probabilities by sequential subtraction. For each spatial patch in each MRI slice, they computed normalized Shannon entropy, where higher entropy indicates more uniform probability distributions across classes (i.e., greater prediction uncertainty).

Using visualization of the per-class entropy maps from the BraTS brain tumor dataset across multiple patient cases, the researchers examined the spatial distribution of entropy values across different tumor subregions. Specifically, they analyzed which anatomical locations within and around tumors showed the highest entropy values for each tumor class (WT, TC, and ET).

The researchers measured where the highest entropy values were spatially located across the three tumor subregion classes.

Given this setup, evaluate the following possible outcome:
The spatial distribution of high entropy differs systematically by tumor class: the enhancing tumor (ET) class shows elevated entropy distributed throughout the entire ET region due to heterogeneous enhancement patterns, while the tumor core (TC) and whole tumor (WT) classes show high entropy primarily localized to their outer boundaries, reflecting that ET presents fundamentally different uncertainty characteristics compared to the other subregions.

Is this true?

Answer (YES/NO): NO